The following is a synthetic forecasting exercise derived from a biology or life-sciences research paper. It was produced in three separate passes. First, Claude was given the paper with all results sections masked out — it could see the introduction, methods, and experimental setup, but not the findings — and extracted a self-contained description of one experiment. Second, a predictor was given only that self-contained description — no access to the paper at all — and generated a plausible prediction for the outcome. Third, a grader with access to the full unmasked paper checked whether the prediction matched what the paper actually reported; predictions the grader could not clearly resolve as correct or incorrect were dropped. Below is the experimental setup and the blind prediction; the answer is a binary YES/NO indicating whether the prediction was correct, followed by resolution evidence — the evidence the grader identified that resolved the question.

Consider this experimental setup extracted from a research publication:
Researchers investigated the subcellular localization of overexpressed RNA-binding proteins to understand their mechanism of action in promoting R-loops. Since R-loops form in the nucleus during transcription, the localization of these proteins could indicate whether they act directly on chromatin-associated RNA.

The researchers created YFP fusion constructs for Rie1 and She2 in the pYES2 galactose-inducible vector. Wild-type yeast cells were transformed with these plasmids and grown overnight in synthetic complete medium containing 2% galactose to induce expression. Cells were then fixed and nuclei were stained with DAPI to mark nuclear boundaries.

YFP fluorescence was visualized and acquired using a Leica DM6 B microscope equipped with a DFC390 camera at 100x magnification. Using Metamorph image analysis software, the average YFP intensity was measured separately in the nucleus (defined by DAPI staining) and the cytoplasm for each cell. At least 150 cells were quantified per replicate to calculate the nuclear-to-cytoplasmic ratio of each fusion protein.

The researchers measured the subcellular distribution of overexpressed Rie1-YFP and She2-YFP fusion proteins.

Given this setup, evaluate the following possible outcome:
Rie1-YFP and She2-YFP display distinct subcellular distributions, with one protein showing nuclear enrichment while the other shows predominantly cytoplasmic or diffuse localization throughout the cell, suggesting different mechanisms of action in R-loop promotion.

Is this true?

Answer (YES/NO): YES